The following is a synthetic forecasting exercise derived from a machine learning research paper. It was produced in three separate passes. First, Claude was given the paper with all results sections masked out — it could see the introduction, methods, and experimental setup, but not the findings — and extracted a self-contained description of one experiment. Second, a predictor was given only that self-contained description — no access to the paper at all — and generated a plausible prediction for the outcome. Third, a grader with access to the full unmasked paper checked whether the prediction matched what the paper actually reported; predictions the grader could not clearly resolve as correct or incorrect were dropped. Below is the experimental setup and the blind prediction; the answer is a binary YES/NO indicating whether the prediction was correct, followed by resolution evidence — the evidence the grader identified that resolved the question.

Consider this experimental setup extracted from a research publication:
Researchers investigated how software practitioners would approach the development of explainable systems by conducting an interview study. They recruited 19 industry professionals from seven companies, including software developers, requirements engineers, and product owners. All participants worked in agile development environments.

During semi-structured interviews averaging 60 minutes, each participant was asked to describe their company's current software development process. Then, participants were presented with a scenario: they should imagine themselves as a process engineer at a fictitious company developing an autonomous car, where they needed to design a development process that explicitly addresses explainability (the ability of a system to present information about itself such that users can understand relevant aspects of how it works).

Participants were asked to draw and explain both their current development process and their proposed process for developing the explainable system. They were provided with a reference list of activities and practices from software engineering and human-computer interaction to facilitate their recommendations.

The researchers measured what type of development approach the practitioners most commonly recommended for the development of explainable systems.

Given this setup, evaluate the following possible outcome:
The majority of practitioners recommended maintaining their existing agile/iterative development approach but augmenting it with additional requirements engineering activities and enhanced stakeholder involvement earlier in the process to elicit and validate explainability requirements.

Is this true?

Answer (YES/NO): NO